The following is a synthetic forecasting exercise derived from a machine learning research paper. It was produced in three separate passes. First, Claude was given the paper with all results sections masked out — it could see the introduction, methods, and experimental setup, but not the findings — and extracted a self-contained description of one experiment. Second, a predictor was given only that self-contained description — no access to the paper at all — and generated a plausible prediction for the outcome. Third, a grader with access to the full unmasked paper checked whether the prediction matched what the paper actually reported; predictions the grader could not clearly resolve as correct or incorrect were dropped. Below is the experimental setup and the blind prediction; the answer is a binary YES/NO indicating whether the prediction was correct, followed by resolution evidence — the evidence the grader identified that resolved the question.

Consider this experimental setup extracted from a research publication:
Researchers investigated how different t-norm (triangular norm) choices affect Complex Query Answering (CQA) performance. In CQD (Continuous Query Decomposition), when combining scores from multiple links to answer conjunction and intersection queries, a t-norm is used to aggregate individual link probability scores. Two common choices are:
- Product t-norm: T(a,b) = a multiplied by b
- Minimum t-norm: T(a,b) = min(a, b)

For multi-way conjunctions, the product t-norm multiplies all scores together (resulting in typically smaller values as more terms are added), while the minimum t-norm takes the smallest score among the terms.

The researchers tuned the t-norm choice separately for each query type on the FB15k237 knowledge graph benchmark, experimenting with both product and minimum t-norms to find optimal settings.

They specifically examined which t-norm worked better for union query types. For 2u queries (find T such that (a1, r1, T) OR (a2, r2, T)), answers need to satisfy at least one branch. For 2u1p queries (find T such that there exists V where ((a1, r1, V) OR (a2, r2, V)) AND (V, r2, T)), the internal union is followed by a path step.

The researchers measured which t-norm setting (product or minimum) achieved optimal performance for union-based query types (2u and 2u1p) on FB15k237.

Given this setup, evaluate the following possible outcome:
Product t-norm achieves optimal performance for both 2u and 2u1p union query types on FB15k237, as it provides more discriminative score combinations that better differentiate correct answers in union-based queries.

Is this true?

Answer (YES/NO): NO